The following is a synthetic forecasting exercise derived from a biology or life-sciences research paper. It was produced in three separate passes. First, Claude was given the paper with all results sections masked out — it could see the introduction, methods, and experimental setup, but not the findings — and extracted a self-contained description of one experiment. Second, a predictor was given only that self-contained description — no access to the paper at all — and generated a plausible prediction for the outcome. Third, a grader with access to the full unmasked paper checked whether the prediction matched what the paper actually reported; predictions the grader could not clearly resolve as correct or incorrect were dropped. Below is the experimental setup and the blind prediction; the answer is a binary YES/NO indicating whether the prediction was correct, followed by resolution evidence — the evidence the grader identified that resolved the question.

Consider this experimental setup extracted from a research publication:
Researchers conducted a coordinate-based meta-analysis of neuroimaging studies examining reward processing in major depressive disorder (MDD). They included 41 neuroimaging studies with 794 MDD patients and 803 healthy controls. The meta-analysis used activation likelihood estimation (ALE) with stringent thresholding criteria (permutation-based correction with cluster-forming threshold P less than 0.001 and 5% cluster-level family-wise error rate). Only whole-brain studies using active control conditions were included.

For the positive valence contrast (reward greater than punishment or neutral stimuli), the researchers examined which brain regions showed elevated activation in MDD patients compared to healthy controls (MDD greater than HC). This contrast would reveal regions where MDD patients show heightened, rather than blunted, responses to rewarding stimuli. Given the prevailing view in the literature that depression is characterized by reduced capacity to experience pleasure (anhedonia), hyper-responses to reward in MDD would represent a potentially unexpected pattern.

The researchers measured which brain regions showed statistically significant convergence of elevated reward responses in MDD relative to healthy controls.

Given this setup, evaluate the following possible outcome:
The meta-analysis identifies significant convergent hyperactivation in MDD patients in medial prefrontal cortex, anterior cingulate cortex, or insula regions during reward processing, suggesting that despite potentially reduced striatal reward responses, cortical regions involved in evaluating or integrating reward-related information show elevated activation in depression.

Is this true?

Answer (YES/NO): NO